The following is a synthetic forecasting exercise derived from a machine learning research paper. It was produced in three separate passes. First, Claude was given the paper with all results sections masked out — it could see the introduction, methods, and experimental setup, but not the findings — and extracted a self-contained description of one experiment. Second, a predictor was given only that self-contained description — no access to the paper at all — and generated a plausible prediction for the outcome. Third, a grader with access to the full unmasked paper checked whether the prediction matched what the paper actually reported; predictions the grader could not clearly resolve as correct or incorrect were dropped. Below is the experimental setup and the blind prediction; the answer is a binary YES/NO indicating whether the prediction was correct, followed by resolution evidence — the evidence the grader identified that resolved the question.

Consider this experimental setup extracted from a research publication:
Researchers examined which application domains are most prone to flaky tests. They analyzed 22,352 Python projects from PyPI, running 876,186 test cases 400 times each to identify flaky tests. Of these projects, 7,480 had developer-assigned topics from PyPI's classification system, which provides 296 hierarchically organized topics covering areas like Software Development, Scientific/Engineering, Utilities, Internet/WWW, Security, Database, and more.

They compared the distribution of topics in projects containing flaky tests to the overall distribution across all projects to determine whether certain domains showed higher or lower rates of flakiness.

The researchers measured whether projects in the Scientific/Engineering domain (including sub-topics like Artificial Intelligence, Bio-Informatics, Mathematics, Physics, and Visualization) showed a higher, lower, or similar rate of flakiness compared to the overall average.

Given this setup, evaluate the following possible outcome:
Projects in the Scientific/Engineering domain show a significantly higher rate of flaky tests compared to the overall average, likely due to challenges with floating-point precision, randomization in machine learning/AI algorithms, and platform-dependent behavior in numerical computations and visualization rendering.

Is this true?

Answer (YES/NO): NO